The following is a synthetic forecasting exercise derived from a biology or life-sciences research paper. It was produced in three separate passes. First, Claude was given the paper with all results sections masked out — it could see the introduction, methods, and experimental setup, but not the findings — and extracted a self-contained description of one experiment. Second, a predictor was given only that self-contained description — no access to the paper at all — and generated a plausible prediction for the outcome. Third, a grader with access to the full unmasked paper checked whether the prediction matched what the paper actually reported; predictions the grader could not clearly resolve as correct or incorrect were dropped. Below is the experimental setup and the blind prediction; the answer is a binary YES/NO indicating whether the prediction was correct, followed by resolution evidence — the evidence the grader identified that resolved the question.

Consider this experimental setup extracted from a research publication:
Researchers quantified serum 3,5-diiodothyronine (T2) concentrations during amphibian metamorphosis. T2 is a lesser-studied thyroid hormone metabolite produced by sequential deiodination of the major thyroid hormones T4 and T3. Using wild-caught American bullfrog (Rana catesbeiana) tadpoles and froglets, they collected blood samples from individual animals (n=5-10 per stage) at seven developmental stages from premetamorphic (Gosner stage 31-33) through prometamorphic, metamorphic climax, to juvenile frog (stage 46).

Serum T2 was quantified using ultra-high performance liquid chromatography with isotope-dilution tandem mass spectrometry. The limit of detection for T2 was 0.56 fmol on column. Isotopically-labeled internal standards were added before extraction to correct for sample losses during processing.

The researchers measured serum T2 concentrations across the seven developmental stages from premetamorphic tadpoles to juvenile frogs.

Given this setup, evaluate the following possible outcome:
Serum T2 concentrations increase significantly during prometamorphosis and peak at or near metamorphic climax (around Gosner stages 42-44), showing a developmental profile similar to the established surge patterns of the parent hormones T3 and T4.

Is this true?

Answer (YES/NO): NO